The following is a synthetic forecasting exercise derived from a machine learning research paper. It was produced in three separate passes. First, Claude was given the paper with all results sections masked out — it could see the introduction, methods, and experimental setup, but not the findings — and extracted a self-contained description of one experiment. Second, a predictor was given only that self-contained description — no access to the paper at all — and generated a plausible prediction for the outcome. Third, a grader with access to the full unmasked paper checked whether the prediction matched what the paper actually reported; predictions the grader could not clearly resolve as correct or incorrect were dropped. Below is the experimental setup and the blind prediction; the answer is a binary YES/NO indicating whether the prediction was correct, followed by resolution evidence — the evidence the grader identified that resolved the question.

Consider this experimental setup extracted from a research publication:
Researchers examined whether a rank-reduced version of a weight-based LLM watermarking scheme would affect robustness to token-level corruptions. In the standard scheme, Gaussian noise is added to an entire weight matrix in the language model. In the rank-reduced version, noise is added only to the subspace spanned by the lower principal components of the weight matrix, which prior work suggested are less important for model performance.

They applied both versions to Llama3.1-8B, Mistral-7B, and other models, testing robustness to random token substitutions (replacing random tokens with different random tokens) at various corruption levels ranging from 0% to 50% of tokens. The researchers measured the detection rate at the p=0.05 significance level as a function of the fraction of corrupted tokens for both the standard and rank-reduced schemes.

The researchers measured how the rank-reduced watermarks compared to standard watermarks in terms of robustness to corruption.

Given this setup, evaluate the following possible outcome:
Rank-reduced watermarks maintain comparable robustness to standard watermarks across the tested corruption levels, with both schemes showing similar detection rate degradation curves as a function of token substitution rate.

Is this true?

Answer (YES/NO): NO